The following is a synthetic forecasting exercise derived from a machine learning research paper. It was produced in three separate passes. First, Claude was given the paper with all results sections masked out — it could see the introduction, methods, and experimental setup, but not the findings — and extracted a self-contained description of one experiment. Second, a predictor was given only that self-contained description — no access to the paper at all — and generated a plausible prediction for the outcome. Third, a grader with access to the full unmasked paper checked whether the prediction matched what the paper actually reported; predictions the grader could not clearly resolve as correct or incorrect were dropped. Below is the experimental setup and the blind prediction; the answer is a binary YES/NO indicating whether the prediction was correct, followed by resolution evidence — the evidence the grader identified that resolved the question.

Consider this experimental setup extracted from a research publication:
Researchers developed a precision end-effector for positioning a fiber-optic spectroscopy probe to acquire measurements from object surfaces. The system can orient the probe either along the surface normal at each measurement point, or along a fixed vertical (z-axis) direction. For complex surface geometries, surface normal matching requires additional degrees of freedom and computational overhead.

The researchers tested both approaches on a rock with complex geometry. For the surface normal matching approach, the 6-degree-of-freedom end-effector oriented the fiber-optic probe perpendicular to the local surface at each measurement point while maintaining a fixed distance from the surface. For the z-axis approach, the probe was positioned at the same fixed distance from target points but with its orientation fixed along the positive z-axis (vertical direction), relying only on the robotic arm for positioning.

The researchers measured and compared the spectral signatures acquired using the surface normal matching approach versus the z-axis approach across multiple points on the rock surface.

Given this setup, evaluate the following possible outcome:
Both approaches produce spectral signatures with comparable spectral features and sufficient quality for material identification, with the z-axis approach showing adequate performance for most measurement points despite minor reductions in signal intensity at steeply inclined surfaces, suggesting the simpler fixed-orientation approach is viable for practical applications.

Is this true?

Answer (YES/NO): NO